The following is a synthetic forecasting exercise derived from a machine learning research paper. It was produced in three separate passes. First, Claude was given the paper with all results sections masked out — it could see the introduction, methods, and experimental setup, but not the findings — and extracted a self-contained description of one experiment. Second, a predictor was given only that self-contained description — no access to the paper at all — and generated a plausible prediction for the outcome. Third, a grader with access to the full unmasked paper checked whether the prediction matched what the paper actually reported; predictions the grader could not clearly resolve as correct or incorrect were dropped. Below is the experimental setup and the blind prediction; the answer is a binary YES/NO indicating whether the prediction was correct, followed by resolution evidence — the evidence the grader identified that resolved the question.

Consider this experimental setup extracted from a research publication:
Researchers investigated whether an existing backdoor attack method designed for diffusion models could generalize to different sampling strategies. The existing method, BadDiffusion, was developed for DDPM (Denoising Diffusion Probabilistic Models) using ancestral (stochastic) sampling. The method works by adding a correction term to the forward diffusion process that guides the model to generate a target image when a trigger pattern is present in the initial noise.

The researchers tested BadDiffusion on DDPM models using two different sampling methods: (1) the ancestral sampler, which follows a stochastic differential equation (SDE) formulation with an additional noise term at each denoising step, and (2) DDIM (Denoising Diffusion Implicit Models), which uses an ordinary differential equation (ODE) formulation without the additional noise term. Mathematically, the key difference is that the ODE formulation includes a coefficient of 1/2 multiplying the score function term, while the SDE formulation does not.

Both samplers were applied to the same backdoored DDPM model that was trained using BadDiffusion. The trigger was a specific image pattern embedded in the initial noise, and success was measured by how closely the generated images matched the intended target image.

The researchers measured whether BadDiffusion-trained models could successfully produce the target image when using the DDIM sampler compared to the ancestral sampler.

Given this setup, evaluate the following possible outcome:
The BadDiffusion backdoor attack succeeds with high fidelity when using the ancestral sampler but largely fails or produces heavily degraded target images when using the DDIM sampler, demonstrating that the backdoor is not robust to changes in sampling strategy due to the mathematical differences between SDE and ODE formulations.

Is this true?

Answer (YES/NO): YES